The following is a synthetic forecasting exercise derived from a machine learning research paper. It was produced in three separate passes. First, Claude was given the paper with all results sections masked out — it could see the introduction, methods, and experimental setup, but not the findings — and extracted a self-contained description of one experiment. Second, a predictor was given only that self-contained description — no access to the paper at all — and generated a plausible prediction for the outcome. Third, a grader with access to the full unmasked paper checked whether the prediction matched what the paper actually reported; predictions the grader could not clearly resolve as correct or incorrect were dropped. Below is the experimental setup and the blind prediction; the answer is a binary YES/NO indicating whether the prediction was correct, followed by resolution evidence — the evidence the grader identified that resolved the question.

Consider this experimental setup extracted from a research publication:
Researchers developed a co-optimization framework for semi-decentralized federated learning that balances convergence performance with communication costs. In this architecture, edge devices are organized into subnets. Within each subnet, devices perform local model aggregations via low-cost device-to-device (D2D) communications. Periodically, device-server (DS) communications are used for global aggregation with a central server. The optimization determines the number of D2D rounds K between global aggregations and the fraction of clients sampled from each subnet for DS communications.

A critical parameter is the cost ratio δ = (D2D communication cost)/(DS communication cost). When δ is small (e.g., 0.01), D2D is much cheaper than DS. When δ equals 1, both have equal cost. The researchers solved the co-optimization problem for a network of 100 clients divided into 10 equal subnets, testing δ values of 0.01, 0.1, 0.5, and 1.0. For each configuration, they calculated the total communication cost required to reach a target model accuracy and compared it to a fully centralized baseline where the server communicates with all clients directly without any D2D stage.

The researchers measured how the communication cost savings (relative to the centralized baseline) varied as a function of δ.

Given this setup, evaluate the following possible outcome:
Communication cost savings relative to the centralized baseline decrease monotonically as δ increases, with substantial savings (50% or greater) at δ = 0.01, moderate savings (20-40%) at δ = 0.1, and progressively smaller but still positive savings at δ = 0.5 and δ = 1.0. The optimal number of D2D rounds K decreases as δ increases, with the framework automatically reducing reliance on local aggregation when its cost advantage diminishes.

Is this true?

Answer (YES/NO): NO